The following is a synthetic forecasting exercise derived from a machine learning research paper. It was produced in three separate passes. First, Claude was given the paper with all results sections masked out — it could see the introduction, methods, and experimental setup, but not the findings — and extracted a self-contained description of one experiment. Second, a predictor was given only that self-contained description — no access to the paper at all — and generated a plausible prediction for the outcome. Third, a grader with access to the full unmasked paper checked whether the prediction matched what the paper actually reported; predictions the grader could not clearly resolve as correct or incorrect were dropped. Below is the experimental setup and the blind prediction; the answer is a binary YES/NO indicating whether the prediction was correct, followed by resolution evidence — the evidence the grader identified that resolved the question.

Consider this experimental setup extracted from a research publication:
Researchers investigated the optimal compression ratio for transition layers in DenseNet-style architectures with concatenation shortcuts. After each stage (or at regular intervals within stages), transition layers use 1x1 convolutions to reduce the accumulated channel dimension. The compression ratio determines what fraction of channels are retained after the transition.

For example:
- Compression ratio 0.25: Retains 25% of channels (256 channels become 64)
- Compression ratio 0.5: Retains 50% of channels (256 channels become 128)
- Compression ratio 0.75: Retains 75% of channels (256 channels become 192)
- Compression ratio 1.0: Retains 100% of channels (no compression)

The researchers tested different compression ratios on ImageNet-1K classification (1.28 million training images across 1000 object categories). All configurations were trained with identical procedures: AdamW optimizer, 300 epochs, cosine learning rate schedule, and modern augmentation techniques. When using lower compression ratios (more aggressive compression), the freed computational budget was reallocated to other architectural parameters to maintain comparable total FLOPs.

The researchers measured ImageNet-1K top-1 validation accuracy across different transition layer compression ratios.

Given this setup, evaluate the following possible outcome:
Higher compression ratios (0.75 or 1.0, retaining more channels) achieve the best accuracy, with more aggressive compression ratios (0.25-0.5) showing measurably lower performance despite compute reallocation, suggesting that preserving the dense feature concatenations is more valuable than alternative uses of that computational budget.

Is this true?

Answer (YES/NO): NO